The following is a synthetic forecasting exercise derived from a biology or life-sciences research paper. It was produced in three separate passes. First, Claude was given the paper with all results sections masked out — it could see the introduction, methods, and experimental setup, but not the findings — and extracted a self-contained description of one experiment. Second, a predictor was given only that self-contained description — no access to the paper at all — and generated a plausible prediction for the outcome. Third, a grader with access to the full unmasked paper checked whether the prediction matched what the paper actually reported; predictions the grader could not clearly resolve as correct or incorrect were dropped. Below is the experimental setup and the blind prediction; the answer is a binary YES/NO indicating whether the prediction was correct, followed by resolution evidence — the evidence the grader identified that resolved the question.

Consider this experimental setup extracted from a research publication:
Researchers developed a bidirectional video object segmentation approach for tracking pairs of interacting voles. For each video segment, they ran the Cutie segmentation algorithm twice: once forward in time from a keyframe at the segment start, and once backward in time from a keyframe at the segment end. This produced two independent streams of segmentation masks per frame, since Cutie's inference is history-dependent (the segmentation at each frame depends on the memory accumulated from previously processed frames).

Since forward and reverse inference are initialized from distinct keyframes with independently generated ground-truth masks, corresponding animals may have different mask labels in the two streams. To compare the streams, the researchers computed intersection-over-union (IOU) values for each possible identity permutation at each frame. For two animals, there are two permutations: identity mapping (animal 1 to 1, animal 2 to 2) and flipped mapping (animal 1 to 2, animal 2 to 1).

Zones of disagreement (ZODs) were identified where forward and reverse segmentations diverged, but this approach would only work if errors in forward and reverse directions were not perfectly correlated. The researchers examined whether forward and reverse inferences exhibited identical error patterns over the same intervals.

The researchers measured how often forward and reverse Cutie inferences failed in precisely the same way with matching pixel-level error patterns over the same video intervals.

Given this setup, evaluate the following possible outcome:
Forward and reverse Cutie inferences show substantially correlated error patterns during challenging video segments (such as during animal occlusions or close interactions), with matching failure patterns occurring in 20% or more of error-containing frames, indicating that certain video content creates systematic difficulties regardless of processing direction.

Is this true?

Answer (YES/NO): NO